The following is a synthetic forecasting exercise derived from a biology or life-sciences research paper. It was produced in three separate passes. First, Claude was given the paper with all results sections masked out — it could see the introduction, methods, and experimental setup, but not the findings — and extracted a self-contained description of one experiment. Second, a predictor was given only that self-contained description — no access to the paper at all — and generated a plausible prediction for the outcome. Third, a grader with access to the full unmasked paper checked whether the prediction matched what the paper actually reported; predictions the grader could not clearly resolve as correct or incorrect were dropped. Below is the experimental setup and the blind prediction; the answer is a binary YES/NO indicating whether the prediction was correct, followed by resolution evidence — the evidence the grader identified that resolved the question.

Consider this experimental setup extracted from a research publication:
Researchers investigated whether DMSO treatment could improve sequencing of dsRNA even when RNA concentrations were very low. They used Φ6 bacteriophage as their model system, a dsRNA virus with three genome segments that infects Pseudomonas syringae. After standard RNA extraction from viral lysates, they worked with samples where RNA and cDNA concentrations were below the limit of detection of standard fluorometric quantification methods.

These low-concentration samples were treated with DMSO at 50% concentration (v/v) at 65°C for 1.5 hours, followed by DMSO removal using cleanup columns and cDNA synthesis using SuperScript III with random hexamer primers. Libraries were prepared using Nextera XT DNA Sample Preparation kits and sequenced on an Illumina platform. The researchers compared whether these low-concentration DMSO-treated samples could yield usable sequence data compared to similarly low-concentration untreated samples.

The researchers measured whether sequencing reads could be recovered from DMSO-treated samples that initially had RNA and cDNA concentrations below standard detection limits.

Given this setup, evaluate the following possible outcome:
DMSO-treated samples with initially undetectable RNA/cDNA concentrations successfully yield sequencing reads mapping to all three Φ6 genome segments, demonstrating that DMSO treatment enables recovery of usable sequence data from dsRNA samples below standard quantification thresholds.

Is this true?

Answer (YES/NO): YES